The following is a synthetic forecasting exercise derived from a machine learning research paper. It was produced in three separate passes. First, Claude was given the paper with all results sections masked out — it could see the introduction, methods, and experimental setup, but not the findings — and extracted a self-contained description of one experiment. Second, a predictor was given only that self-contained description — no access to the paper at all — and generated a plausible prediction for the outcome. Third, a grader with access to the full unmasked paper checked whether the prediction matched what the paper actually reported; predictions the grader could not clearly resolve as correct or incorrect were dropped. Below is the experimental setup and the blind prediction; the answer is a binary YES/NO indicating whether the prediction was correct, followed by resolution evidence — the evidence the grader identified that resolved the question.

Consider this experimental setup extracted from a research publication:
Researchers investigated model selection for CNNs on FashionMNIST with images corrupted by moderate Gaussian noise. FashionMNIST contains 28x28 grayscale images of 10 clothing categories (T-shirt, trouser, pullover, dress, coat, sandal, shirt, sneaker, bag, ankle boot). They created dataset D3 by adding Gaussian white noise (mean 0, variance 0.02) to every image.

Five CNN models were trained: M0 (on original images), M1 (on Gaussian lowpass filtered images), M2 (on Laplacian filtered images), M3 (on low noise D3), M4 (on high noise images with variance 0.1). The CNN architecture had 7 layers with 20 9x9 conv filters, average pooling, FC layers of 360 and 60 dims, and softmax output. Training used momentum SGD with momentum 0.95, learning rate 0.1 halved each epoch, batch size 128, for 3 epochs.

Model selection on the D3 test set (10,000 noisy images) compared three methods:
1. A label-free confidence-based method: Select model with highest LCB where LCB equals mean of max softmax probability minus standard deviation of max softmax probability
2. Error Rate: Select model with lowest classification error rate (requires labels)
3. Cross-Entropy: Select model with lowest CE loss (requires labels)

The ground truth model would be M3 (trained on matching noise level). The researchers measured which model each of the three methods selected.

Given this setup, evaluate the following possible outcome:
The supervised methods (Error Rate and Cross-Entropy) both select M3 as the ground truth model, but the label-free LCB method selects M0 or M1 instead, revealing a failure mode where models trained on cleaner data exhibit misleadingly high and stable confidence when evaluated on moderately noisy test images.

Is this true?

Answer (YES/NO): NO